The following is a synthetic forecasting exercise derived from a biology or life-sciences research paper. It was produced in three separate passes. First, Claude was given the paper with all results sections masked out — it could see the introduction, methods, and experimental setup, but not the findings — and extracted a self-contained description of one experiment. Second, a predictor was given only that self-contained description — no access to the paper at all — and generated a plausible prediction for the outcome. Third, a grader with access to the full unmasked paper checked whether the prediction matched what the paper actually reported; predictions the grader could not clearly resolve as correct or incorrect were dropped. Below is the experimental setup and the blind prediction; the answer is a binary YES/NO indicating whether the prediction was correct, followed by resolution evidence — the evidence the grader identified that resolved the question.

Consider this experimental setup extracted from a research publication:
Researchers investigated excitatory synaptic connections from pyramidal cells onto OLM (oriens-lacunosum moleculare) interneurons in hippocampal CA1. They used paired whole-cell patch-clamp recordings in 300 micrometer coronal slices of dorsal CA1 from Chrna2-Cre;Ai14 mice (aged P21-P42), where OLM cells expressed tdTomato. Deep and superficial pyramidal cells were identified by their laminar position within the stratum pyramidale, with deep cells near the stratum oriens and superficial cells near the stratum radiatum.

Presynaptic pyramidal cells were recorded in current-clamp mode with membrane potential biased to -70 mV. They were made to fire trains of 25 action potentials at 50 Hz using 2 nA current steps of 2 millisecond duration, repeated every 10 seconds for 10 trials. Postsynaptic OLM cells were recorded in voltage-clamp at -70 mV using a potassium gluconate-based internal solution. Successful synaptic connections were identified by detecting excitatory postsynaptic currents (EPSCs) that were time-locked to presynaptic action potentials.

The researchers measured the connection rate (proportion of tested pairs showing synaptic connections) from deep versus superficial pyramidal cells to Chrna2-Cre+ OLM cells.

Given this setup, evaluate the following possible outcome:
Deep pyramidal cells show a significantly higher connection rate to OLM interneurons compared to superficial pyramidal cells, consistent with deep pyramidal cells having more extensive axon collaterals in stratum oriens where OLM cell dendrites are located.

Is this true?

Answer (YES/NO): NO